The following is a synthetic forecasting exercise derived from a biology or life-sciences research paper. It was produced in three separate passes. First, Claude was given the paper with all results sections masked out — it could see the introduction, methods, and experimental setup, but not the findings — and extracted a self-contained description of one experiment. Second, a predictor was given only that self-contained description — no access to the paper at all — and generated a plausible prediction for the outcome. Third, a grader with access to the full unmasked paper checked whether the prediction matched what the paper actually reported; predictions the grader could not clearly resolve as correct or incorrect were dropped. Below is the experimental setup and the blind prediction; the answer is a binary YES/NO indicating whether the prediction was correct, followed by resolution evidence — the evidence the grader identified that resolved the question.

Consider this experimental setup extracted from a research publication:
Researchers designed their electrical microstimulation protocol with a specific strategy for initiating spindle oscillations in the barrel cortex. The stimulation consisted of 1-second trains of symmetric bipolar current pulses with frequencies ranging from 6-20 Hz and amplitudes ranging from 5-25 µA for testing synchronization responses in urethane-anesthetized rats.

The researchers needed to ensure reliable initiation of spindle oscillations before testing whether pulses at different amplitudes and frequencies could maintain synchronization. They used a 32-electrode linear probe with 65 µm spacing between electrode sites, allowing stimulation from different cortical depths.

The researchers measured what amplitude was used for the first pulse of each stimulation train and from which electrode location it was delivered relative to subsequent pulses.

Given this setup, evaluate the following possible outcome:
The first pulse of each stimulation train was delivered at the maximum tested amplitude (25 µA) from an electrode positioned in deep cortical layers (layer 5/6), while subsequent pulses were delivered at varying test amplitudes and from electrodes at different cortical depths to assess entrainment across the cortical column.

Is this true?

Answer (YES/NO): NO